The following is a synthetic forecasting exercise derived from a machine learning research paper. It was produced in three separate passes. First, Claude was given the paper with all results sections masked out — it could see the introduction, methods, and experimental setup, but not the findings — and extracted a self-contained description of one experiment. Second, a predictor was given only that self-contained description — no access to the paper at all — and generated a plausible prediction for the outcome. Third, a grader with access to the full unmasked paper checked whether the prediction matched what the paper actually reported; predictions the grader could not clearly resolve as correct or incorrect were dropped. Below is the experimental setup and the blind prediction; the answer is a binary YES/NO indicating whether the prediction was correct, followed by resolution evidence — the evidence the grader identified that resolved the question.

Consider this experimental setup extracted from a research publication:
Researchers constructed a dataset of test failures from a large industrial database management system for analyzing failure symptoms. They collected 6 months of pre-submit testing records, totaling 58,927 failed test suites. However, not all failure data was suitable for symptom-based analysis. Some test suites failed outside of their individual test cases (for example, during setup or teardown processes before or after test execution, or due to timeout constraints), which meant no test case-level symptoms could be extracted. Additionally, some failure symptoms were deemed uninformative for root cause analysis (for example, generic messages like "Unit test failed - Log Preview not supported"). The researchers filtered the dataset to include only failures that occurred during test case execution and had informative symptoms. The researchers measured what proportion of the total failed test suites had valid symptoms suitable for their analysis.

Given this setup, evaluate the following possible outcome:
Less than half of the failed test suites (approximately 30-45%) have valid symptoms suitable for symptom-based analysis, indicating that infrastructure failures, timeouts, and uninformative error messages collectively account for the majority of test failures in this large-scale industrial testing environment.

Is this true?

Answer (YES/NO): NO